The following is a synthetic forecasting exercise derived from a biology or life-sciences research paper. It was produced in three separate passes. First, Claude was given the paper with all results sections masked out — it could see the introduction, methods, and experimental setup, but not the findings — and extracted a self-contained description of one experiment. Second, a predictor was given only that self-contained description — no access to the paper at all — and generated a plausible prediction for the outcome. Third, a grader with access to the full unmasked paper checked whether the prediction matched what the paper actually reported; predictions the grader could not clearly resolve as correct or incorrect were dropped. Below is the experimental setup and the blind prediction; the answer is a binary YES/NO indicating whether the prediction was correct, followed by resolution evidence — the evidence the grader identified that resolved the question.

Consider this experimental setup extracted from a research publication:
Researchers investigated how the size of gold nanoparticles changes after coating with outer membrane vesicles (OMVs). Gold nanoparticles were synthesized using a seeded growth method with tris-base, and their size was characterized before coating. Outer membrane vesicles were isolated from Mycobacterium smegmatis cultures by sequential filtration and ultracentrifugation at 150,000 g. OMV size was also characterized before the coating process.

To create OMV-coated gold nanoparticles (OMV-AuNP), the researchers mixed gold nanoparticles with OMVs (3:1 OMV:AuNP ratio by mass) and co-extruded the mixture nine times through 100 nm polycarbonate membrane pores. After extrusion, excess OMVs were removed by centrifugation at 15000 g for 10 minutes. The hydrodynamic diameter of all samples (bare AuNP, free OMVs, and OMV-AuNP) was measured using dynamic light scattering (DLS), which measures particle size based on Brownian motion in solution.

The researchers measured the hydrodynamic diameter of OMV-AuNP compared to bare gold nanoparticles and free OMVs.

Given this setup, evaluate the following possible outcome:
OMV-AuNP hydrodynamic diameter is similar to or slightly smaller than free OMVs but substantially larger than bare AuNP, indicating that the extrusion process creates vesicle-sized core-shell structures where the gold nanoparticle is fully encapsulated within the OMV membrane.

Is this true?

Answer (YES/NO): NO